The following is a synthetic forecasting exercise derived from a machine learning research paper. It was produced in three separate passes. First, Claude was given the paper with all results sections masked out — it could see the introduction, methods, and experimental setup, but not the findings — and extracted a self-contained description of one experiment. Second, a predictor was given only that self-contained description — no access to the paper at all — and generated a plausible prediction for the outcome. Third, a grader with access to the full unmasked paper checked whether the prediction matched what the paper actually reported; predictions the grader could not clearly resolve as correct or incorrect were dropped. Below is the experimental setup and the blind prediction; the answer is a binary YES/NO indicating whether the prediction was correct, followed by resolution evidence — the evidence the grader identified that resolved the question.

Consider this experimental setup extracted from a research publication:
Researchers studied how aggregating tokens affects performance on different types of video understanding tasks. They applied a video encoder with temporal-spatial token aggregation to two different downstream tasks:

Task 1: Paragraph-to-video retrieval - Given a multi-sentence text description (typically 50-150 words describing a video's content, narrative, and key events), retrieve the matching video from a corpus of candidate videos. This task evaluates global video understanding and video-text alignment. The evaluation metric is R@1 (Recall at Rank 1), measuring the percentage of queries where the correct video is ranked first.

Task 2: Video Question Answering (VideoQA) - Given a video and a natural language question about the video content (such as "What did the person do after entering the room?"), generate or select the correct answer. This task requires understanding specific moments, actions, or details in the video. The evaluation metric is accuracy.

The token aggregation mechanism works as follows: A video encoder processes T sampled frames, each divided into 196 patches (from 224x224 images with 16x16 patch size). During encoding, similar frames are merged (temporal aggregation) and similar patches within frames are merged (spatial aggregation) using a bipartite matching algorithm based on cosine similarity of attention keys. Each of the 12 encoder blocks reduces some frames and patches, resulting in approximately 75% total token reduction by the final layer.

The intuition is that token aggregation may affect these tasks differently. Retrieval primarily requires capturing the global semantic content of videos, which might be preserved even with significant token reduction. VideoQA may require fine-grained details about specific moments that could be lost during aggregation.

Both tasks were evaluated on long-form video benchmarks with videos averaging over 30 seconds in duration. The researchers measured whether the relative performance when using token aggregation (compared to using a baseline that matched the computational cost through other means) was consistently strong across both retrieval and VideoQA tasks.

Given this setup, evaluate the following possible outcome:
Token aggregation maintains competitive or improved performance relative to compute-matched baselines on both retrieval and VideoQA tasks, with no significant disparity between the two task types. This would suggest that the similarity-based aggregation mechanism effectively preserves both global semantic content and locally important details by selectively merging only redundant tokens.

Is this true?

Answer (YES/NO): NO